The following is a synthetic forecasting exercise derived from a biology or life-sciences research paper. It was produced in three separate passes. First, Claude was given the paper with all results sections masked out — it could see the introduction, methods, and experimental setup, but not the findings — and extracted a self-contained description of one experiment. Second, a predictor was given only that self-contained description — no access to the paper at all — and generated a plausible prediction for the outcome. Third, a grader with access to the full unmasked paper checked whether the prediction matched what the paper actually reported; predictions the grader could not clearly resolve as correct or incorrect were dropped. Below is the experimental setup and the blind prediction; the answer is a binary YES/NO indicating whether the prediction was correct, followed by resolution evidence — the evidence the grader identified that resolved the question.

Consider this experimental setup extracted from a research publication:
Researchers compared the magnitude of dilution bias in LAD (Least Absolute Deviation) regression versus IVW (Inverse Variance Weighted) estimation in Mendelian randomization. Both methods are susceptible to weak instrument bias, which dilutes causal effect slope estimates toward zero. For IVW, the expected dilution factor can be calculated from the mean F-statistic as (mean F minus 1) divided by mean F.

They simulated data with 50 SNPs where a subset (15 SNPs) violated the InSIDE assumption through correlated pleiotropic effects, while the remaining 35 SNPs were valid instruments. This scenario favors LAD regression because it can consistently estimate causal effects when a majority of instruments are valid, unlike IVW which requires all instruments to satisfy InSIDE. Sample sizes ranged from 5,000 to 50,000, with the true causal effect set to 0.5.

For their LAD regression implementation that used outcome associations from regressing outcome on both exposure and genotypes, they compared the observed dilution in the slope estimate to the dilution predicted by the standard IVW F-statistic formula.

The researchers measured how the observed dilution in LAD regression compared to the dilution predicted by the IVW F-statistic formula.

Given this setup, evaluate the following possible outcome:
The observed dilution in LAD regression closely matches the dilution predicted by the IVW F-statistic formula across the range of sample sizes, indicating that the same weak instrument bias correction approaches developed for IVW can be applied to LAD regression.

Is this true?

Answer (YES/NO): NO